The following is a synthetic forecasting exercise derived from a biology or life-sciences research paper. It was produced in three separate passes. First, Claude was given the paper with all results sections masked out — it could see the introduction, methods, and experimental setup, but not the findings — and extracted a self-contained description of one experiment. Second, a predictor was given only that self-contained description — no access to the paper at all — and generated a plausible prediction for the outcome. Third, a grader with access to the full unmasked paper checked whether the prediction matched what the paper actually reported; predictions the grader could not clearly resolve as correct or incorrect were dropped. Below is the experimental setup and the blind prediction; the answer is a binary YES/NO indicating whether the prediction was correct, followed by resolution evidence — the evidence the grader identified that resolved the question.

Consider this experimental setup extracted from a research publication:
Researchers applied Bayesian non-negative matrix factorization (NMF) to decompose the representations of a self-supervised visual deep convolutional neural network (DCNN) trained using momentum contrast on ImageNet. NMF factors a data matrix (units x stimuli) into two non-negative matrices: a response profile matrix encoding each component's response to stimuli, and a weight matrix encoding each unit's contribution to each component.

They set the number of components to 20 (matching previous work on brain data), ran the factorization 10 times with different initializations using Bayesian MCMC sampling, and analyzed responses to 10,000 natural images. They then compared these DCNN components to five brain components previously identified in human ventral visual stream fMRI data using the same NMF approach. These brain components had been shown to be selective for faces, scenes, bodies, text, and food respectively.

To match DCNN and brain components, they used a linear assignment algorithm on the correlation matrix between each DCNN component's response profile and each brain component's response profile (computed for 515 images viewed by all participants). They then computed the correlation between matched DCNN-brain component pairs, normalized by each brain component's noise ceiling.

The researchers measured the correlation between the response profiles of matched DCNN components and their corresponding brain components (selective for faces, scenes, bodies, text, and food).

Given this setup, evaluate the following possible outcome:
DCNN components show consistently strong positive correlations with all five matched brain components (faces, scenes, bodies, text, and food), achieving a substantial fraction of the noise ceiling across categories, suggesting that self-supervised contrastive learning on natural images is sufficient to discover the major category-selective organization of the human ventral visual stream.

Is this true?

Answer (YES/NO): YES